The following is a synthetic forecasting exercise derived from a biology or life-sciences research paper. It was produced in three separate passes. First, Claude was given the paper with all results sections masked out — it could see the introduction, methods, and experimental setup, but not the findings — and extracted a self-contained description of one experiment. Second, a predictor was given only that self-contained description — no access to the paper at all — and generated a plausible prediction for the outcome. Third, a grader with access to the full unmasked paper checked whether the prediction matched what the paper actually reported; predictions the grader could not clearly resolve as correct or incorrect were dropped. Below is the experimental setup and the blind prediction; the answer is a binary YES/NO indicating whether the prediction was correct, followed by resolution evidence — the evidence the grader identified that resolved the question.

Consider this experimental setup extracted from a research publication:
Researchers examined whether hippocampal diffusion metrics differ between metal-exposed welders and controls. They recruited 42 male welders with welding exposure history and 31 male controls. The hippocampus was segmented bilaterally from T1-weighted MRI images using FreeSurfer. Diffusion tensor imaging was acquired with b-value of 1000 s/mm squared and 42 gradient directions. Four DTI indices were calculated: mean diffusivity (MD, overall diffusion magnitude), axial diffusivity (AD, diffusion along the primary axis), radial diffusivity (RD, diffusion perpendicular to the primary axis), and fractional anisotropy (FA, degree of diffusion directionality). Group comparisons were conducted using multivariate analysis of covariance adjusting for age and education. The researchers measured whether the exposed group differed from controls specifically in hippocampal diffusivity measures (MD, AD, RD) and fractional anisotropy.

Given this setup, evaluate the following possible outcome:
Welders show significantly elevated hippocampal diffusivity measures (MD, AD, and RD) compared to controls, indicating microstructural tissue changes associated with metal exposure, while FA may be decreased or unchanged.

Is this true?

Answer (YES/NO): YES